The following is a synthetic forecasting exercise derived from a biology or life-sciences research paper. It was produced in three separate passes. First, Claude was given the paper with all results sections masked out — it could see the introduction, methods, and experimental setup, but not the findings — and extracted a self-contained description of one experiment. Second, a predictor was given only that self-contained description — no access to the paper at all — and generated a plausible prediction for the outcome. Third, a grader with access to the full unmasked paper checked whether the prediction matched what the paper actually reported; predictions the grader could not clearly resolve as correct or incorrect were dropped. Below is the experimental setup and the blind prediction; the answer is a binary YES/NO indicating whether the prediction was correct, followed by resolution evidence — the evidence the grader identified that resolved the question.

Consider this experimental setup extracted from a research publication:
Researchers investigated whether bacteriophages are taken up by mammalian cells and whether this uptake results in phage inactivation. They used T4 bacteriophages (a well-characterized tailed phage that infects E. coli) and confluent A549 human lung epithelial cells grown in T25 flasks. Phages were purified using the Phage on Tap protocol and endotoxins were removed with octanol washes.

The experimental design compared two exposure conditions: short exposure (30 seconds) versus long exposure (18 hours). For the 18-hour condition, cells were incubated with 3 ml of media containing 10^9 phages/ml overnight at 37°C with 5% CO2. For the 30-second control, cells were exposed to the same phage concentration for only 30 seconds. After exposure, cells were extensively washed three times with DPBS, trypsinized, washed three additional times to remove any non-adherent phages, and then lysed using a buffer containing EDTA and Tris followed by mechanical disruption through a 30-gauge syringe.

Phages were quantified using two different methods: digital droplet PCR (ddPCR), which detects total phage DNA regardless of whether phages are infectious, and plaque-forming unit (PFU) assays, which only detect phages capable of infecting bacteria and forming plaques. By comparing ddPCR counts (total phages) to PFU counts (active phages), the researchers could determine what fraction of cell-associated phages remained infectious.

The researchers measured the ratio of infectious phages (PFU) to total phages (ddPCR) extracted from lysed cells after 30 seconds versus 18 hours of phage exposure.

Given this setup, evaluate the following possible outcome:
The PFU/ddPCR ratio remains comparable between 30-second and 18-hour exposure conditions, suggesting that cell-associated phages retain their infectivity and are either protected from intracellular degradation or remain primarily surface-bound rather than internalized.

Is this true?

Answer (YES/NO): YES